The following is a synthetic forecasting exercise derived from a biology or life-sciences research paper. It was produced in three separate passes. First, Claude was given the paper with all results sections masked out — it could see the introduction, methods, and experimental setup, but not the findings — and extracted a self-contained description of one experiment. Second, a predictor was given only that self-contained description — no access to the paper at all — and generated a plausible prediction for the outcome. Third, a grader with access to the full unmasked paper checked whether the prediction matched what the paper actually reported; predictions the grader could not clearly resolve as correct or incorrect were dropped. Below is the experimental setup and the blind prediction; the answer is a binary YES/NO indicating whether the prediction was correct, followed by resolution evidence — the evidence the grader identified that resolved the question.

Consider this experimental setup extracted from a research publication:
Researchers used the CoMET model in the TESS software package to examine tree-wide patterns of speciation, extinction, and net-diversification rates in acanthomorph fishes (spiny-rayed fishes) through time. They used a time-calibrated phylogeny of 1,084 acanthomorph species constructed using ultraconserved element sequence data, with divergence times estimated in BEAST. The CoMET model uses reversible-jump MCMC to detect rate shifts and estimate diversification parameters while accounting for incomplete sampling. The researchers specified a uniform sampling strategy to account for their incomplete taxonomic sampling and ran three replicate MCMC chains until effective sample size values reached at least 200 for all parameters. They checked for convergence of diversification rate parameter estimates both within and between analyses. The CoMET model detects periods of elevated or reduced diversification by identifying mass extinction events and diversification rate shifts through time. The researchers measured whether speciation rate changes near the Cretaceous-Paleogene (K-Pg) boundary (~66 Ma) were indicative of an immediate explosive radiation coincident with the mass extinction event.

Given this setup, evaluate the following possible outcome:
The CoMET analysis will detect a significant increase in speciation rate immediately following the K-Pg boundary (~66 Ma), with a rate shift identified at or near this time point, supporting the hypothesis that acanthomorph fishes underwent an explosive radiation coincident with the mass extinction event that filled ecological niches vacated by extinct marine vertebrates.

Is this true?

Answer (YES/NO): NO